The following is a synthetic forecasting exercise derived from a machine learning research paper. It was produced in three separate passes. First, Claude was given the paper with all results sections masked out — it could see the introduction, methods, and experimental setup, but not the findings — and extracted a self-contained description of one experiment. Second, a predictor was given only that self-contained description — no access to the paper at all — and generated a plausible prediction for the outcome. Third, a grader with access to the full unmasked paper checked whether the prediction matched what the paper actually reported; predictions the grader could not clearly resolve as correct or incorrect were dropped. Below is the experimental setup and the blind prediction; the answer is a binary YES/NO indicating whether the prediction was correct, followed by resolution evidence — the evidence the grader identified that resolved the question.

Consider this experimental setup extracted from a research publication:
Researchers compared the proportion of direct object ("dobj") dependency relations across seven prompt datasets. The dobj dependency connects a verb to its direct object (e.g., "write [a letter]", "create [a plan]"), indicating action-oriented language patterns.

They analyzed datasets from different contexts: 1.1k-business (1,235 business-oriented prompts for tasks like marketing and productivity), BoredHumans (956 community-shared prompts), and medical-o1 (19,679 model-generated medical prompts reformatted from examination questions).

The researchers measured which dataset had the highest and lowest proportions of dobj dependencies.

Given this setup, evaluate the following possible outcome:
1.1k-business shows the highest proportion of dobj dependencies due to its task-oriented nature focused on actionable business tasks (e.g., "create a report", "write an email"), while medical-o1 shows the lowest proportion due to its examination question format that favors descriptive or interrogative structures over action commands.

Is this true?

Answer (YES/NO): YES